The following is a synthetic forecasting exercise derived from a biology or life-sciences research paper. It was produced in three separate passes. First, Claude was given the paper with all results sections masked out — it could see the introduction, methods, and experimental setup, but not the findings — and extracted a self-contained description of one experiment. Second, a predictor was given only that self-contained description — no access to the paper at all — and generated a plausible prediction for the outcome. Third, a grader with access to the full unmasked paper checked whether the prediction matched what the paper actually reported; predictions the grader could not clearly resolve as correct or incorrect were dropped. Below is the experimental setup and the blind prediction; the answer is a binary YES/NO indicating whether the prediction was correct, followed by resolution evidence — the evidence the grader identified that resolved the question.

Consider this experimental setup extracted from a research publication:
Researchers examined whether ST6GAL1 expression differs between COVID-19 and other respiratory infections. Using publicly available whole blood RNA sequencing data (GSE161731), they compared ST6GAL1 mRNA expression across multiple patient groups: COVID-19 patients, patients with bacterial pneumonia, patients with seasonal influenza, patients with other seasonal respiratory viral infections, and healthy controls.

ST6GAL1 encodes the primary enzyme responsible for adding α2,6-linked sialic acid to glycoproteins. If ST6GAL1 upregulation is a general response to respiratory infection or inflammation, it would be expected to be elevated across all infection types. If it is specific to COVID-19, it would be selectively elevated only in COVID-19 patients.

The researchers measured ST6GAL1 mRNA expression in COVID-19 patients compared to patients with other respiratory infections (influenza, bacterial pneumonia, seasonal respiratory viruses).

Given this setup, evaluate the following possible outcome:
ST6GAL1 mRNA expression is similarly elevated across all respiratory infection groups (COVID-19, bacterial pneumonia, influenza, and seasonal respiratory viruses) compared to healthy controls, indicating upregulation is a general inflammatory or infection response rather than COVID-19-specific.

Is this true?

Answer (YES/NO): NO